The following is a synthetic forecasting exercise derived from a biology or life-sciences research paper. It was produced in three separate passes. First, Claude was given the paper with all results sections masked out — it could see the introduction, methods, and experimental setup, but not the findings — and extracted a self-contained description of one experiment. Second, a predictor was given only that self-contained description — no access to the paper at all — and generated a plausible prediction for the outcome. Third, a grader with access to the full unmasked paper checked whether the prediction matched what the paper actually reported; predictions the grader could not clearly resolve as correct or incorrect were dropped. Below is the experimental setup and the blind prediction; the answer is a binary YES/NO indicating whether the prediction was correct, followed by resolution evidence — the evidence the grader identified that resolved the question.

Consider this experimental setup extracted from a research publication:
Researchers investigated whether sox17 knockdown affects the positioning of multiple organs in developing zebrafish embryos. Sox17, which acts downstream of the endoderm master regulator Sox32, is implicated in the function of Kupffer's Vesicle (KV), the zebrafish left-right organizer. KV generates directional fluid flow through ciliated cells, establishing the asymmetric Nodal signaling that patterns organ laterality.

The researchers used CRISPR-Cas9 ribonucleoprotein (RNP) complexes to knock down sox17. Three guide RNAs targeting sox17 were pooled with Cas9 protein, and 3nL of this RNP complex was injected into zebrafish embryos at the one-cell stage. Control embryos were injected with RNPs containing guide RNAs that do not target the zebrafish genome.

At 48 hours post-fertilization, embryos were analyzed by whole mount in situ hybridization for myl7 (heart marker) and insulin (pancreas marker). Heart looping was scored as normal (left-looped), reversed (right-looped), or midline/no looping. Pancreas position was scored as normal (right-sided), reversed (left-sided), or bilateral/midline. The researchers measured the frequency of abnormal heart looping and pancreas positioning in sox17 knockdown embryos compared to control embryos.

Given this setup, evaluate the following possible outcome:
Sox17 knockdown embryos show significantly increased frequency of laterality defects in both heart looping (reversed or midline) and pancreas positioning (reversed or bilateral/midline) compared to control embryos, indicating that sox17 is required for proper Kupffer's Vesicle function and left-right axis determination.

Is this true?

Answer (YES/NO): YES